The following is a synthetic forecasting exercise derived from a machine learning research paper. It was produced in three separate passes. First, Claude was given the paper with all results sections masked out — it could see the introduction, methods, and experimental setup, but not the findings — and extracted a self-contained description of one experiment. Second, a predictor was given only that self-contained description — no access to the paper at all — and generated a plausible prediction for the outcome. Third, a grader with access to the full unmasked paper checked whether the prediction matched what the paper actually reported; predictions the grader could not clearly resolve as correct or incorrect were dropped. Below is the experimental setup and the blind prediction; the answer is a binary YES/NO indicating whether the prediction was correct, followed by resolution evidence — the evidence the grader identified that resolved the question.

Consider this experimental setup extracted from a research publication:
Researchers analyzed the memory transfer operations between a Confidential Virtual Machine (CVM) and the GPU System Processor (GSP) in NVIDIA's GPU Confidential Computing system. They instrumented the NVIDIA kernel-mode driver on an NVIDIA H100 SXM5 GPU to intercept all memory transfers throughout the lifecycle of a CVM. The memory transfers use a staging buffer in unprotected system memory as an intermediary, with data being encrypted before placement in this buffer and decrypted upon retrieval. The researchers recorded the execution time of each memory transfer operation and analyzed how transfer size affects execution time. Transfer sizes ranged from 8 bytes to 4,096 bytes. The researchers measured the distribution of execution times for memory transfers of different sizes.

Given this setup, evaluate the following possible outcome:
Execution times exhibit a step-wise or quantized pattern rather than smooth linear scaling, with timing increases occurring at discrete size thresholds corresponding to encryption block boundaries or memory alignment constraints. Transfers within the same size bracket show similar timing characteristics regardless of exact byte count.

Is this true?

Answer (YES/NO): NO